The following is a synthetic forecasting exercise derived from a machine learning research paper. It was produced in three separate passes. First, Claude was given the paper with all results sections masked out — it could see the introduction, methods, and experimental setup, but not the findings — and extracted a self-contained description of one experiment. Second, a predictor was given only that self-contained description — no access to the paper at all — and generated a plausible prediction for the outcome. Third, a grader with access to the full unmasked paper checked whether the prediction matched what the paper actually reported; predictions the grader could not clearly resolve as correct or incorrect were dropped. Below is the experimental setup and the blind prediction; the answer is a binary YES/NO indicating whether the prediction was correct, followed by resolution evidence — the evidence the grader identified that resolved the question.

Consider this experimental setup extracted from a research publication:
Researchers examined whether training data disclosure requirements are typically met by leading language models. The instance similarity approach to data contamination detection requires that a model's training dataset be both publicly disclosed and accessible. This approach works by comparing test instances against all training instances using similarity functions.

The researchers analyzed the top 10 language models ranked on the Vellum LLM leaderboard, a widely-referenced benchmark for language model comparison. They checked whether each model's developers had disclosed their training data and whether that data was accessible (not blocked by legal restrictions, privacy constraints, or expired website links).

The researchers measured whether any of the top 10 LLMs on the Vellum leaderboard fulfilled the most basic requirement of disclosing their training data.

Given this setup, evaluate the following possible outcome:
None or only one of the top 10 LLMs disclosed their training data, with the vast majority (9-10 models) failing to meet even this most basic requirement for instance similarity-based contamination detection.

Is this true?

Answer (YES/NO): YES